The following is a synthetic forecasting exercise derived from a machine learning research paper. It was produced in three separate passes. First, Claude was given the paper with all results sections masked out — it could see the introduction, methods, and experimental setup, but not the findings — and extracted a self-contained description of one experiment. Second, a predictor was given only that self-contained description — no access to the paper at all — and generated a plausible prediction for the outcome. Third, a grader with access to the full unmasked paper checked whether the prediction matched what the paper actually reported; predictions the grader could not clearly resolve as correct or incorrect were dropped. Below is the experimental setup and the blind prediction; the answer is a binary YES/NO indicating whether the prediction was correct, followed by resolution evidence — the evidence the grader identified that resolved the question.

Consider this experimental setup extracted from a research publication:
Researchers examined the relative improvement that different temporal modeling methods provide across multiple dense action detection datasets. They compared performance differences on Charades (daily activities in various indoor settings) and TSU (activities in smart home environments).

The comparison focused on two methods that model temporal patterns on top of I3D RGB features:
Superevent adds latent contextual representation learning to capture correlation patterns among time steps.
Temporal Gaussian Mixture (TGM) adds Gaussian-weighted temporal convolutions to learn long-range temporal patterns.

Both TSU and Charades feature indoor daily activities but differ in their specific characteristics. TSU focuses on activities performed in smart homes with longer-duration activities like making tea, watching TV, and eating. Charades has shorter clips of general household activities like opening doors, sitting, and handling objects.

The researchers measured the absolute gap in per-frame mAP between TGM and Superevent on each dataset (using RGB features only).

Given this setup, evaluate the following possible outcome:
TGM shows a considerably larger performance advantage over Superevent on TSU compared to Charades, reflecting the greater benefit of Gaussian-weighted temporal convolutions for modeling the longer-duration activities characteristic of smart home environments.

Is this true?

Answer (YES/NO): YES